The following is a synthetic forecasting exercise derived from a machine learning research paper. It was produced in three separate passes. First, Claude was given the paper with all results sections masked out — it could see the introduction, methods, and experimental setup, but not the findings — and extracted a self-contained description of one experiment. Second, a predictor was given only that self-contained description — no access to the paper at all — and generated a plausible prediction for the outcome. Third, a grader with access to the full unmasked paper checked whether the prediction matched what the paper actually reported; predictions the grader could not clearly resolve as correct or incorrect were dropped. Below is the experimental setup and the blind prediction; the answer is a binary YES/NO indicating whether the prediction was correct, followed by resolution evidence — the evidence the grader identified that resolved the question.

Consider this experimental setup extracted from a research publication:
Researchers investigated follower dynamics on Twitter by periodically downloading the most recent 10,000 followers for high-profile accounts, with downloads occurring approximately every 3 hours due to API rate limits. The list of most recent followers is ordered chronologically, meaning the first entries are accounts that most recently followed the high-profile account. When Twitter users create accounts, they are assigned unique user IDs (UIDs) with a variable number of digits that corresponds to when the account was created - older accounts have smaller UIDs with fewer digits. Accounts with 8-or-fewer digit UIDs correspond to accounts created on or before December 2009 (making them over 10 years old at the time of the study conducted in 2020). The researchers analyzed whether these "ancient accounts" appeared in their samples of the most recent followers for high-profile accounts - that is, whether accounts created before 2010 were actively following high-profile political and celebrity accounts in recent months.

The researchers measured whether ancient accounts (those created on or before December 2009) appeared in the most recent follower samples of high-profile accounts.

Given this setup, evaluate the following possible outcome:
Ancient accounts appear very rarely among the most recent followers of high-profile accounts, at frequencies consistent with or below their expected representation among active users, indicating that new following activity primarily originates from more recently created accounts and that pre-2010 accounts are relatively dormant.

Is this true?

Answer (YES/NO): NO